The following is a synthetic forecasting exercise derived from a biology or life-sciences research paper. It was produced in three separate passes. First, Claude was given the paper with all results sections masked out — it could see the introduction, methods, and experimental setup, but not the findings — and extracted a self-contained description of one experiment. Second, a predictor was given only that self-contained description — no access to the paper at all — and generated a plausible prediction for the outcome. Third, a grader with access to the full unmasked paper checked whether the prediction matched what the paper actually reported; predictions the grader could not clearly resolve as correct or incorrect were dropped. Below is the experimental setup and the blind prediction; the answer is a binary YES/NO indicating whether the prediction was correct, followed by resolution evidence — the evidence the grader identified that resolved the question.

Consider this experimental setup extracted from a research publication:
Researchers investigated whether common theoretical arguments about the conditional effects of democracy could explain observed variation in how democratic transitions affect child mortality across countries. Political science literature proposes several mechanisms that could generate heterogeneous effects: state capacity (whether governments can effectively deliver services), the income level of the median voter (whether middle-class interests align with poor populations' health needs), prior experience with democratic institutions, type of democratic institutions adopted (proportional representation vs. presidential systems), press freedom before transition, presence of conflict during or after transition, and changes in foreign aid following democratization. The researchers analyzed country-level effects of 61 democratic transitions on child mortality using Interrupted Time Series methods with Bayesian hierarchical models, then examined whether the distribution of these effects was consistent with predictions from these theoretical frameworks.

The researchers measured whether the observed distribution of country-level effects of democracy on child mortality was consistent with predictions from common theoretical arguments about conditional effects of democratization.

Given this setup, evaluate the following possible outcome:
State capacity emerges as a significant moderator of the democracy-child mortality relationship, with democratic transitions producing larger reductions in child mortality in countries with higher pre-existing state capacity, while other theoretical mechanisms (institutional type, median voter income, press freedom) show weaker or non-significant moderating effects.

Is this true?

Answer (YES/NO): NO